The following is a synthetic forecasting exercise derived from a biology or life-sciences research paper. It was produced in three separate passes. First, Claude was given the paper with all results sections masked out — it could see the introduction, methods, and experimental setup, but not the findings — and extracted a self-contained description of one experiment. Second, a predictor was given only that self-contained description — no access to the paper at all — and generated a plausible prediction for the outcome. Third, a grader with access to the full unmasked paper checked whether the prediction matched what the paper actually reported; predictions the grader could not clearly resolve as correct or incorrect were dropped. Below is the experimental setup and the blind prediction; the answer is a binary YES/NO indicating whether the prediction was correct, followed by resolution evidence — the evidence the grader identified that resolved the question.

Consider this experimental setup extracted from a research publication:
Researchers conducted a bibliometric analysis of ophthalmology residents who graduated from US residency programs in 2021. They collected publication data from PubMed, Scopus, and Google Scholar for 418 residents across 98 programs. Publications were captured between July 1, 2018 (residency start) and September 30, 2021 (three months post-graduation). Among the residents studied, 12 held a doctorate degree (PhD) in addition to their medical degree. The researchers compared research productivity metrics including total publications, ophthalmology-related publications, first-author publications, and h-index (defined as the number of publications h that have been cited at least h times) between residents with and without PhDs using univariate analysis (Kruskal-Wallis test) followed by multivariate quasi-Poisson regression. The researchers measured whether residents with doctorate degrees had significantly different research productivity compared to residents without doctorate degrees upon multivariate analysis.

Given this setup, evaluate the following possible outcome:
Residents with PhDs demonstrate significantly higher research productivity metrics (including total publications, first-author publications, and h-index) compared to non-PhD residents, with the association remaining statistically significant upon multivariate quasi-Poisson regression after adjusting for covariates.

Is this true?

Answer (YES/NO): NO